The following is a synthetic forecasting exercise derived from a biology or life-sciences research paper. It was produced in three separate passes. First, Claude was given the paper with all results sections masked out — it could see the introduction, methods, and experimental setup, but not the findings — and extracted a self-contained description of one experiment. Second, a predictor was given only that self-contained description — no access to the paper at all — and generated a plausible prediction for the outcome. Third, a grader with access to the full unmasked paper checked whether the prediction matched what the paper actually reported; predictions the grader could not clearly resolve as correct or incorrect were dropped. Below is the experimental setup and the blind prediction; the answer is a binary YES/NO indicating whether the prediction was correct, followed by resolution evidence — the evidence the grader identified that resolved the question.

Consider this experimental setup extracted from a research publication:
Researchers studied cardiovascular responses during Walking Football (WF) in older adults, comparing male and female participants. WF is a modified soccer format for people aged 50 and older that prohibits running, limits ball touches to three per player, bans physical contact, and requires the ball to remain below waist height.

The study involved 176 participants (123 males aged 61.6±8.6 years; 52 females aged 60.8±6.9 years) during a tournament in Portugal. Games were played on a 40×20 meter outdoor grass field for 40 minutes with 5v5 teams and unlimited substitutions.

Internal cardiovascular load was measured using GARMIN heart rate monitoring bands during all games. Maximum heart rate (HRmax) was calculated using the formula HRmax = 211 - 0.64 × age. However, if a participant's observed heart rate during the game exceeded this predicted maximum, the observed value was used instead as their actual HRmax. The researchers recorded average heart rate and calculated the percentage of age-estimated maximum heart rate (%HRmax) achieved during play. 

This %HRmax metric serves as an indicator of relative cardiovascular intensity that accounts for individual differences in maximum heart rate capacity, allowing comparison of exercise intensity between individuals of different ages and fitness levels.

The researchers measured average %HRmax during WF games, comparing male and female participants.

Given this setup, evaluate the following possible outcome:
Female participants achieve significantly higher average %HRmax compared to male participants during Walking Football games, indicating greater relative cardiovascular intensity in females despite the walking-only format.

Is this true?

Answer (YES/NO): NO